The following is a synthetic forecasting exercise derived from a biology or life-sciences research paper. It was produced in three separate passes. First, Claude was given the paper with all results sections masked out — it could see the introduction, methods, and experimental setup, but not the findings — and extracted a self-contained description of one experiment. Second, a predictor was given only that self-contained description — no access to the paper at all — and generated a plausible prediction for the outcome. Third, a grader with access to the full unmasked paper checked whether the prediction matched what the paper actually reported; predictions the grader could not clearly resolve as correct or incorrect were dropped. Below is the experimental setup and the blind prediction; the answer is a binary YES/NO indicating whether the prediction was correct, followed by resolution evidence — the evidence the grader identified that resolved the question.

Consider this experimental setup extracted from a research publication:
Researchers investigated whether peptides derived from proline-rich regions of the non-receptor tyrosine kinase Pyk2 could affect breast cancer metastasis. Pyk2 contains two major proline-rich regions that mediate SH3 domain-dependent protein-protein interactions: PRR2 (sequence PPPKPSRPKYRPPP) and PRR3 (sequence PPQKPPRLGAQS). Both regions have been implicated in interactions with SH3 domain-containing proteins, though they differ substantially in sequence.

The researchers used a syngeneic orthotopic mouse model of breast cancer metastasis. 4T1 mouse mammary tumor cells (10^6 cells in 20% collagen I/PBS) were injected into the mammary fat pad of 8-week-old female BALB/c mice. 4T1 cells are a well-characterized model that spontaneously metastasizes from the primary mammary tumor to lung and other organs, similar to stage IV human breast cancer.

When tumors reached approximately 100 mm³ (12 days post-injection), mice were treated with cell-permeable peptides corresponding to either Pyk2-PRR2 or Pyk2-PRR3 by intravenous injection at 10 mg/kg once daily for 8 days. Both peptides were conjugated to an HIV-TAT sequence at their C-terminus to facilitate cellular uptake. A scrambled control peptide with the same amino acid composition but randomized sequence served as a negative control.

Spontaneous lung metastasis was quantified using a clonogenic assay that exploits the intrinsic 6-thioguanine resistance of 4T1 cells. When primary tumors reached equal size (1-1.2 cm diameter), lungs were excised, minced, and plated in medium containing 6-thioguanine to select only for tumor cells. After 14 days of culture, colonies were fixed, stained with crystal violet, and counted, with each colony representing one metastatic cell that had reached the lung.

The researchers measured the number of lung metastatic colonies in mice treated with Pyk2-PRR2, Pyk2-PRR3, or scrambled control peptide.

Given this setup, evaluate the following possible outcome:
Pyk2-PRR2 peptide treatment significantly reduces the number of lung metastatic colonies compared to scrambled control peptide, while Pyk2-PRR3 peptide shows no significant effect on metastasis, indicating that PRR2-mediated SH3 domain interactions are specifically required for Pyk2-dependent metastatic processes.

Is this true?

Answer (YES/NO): YES